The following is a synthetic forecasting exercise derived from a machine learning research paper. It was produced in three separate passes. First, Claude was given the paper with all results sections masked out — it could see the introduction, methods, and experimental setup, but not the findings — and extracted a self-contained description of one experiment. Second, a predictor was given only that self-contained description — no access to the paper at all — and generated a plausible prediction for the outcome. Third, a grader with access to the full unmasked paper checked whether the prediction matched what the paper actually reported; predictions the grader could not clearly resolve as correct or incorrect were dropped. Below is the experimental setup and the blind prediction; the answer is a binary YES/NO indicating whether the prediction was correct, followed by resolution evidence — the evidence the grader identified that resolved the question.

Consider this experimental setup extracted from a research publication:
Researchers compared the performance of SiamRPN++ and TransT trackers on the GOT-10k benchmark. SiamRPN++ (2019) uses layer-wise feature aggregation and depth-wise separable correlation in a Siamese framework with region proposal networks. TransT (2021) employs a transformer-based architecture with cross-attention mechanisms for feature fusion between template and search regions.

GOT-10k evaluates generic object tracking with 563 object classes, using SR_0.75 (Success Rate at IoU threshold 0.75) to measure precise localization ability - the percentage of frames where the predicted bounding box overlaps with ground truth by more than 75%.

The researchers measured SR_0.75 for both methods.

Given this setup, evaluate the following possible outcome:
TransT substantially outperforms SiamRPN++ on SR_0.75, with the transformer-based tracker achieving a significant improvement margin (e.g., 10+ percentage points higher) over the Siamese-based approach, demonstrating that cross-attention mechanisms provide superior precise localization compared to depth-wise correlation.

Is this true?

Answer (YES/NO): YES